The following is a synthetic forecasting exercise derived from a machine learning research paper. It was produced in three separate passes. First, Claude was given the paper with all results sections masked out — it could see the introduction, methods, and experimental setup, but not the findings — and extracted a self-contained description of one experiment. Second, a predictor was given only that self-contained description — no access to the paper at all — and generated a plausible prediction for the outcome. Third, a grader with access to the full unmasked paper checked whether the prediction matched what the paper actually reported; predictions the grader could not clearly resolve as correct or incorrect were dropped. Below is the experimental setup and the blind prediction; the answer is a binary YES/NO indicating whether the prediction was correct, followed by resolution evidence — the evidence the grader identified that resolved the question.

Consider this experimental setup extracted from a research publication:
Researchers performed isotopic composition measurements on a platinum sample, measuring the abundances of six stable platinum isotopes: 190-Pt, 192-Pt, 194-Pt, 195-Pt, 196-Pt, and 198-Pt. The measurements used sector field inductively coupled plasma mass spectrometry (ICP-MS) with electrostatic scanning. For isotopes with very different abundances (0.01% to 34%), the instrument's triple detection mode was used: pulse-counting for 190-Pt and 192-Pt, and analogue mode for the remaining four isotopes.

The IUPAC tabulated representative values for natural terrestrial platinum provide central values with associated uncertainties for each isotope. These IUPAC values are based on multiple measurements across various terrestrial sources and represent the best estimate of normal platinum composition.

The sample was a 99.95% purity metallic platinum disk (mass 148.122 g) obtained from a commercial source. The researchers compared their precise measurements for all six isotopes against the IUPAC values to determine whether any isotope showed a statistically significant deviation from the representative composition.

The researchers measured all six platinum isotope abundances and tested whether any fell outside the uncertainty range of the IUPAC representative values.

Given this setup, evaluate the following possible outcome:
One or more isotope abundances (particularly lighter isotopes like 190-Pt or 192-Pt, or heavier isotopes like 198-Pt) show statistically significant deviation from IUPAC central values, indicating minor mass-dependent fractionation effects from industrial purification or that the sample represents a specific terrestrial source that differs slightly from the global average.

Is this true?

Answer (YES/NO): NO